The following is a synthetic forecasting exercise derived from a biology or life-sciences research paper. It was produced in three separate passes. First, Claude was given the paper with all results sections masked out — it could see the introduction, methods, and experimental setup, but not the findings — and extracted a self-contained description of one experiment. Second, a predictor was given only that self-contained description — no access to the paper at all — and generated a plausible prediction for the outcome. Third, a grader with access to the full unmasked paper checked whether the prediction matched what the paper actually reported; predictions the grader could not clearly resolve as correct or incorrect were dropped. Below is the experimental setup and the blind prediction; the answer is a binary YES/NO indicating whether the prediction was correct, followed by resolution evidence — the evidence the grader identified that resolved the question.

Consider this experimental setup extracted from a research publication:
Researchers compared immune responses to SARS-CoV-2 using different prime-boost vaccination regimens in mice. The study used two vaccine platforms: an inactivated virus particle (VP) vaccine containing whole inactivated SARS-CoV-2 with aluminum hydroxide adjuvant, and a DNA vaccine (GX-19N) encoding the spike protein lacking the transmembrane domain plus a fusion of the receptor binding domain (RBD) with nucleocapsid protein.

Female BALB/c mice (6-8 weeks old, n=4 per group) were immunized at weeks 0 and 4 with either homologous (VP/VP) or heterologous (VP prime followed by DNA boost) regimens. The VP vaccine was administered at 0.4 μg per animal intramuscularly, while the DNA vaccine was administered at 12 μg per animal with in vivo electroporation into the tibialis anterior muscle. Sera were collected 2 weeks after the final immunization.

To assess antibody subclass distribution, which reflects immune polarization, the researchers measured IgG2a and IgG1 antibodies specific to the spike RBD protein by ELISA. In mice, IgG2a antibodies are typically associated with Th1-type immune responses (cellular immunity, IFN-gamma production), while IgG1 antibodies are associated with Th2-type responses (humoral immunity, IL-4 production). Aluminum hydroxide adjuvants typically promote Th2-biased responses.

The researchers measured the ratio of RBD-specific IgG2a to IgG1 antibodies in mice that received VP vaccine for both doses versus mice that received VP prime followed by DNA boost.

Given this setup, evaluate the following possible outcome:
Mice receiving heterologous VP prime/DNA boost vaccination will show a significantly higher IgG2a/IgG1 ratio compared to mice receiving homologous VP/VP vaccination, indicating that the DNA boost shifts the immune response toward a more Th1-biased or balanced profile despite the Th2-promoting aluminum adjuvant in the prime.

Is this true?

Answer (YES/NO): NO